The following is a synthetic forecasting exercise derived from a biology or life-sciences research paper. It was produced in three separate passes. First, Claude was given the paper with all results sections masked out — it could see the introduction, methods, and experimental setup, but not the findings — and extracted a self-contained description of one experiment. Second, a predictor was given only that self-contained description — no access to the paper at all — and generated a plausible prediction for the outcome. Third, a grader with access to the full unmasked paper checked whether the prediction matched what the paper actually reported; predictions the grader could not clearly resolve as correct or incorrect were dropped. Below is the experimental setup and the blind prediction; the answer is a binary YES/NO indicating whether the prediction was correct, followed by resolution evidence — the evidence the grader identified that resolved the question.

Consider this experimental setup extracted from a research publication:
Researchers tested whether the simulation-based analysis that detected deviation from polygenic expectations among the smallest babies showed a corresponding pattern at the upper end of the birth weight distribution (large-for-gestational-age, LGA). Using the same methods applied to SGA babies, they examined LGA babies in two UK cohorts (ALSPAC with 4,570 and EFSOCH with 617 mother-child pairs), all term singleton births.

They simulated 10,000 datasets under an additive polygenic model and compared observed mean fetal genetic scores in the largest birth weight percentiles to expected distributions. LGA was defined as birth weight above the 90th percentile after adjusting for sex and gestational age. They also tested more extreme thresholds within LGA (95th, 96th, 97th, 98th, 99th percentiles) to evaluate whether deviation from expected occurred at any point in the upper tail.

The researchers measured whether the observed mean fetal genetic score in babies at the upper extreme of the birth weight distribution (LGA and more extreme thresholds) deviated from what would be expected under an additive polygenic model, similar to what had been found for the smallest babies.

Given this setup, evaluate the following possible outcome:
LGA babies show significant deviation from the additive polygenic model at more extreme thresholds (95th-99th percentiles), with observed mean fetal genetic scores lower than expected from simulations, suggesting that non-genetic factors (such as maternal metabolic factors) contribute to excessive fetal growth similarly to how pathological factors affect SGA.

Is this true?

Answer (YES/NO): NO